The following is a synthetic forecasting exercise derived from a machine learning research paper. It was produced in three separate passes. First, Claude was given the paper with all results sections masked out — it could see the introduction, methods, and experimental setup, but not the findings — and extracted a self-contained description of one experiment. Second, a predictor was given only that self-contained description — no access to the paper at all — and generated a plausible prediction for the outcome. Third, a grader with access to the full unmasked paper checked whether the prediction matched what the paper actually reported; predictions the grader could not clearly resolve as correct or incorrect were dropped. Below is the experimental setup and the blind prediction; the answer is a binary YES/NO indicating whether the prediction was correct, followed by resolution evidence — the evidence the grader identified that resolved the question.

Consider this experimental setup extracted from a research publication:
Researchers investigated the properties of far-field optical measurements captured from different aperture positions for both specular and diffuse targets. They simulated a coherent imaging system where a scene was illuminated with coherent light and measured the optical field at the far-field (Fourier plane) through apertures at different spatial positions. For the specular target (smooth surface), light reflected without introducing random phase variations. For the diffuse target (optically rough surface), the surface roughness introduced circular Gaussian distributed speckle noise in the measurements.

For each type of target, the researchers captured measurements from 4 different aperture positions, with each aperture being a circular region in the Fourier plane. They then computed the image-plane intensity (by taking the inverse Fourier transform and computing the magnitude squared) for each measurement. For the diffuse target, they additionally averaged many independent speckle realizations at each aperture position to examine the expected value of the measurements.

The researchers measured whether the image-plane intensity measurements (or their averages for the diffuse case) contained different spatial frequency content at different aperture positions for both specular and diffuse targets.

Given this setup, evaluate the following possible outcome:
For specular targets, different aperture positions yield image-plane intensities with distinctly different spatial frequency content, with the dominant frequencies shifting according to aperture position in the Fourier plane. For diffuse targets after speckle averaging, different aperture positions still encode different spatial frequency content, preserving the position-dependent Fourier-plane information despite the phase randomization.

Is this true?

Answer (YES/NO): NO